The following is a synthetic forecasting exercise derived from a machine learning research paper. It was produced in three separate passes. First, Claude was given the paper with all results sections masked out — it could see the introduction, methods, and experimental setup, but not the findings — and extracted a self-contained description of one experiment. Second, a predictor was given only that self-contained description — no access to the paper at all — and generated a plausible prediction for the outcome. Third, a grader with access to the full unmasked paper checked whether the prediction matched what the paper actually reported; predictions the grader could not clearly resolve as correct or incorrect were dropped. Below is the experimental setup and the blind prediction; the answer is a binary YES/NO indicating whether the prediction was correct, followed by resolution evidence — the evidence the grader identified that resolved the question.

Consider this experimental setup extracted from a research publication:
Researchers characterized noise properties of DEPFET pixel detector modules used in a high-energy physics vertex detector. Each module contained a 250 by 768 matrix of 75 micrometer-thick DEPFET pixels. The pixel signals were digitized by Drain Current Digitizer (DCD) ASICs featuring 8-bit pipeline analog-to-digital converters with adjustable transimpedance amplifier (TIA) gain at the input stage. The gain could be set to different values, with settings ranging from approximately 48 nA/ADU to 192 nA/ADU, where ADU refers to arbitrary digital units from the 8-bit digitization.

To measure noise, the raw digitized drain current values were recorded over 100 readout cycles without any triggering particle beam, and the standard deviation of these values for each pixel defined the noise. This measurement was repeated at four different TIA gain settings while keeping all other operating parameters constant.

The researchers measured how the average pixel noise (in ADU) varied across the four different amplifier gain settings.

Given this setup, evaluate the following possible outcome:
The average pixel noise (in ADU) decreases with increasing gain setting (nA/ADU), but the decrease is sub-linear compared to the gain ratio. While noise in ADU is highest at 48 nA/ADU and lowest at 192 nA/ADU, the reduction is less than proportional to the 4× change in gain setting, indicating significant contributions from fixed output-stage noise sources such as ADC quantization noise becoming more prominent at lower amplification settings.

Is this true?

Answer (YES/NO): NO